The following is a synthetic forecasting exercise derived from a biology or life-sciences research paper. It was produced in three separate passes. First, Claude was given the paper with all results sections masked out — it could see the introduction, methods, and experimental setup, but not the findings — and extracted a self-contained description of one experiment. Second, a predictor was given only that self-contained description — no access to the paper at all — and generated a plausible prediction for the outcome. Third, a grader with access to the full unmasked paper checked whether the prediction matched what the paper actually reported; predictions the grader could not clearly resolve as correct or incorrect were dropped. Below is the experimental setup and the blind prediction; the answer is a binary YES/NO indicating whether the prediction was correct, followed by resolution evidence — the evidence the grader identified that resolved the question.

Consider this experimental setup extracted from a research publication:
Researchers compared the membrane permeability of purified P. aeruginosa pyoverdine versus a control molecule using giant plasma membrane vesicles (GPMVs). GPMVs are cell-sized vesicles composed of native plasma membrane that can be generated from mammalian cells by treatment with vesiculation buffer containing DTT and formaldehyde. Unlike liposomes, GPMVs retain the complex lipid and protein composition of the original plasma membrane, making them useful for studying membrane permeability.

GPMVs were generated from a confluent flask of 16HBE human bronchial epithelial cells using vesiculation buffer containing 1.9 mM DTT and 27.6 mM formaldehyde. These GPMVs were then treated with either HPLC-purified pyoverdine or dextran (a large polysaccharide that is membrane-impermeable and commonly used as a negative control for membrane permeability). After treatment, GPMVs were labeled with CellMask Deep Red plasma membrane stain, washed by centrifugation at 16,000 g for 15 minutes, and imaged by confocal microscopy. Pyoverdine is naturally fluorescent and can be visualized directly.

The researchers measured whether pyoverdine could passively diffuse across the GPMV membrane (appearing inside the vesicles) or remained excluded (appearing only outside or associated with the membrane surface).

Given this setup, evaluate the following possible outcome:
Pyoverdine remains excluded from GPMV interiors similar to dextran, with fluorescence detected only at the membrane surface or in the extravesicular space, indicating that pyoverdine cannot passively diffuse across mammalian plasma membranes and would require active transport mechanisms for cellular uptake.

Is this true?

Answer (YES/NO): NO